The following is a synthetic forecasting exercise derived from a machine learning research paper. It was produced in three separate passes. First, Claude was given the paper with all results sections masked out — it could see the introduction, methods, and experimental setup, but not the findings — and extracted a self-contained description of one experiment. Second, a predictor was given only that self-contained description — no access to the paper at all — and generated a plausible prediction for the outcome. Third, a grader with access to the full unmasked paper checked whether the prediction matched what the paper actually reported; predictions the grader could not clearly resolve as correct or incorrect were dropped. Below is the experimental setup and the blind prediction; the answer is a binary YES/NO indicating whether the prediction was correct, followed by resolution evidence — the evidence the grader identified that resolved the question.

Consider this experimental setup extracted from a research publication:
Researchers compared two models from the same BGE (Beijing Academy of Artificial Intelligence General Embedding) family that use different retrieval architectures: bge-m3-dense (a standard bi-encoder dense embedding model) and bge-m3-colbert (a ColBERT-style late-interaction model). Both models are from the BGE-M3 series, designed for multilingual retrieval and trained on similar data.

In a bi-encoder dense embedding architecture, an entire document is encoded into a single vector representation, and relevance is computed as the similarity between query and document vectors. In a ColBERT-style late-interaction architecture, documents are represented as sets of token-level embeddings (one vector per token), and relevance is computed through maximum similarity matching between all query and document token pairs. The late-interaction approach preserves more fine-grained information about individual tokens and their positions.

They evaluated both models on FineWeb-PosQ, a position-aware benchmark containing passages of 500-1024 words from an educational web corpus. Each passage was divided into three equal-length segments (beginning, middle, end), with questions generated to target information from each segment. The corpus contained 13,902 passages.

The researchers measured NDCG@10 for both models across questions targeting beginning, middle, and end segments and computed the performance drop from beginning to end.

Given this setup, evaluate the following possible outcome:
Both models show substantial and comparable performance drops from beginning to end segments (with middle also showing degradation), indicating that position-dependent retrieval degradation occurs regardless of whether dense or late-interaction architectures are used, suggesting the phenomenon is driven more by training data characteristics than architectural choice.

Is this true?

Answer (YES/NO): NO